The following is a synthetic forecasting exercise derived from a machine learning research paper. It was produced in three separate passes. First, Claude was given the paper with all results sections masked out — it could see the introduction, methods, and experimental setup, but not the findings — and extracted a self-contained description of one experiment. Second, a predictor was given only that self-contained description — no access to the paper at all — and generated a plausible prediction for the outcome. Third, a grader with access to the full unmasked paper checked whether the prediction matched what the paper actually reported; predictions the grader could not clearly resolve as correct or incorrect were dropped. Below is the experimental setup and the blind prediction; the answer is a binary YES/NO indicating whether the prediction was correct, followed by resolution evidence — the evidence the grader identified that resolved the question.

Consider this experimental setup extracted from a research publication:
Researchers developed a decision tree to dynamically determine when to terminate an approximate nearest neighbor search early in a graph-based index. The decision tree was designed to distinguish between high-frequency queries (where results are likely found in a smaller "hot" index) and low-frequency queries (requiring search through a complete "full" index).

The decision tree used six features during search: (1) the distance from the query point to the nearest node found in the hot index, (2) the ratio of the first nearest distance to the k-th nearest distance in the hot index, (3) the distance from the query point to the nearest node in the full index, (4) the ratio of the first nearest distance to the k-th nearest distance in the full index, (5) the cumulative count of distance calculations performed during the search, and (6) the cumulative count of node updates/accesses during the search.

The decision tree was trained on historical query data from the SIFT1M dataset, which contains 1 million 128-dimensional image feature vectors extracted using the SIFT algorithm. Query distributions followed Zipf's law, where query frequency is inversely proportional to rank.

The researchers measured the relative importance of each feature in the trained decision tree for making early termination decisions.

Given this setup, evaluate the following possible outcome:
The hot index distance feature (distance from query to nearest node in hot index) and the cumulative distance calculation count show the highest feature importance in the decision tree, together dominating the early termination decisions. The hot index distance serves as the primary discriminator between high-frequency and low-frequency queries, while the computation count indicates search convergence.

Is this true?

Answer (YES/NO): NO